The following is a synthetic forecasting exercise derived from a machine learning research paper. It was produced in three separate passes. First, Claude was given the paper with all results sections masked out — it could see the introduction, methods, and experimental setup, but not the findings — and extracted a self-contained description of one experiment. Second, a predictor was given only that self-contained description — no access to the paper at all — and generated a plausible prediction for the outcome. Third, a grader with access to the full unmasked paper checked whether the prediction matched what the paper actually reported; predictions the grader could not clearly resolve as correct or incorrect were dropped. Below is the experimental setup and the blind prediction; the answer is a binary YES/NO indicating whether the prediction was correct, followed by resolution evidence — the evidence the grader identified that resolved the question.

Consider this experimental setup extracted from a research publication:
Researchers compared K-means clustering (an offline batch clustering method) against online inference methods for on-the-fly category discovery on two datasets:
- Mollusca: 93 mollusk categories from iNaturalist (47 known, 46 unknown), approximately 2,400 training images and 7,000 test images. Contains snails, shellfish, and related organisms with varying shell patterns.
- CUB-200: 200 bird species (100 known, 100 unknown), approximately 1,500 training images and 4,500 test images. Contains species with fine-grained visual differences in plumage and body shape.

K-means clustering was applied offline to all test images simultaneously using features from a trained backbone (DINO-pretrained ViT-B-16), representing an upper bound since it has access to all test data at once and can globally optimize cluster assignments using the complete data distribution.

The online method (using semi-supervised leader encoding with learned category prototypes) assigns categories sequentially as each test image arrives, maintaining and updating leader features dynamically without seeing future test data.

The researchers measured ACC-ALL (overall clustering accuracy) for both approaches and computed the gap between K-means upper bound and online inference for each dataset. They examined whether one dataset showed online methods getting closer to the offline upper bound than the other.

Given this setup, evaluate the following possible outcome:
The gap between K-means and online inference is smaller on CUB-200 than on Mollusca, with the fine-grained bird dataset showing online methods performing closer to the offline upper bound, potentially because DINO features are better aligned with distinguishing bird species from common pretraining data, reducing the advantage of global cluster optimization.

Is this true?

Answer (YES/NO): NO